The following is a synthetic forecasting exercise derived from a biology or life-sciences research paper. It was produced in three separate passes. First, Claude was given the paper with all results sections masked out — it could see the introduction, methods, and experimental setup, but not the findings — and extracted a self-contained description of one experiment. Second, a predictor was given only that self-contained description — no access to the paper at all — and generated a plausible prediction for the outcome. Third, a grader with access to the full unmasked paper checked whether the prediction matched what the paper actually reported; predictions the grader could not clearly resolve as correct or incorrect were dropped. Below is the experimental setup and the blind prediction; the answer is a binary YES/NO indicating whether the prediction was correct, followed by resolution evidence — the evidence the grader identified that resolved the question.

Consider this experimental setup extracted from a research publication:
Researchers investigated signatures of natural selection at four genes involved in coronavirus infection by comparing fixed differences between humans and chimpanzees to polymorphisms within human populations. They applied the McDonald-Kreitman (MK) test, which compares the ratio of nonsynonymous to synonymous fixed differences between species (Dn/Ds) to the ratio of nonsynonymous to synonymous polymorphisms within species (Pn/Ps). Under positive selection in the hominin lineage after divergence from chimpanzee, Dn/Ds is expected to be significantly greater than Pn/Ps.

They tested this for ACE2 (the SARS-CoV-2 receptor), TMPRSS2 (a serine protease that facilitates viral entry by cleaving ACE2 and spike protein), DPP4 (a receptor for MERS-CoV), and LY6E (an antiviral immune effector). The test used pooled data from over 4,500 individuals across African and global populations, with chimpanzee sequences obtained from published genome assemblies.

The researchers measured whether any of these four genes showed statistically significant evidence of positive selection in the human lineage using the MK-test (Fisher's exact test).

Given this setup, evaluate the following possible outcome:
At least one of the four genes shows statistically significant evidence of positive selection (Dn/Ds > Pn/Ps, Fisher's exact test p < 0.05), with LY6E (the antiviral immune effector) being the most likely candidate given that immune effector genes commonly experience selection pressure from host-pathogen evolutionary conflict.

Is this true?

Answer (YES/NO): NO